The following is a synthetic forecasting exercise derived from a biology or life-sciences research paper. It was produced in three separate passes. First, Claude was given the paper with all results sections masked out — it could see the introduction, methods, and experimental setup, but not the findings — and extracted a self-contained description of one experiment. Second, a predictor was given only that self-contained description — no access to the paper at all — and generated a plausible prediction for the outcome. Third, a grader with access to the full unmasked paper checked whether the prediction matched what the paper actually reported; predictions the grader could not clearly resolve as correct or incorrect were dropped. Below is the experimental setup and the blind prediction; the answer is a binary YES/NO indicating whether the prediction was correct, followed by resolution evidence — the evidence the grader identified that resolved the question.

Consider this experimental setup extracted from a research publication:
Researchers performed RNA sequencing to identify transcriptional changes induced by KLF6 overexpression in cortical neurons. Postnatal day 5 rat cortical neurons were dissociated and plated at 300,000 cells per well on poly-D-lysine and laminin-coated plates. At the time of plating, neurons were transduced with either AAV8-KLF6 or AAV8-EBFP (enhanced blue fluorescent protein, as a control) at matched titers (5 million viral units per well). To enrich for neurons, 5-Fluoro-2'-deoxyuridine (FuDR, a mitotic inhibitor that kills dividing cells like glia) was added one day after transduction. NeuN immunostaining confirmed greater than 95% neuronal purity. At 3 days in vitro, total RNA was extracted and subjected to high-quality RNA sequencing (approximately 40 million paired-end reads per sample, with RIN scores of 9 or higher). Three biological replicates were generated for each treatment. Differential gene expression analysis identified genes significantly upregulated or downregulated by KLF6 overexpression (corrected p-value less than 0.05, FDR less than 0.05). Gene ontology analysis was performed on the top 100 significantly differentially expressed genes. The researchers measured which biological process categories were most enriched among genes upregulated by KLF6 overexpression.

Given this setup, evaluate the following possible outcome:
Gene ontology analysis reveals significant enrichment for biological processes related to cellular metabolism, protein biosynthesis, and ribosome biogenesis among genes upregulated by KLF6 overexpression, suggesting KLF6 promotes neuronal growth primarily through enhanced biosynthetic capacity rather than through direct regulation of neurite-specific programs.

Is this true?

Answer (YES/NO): NO